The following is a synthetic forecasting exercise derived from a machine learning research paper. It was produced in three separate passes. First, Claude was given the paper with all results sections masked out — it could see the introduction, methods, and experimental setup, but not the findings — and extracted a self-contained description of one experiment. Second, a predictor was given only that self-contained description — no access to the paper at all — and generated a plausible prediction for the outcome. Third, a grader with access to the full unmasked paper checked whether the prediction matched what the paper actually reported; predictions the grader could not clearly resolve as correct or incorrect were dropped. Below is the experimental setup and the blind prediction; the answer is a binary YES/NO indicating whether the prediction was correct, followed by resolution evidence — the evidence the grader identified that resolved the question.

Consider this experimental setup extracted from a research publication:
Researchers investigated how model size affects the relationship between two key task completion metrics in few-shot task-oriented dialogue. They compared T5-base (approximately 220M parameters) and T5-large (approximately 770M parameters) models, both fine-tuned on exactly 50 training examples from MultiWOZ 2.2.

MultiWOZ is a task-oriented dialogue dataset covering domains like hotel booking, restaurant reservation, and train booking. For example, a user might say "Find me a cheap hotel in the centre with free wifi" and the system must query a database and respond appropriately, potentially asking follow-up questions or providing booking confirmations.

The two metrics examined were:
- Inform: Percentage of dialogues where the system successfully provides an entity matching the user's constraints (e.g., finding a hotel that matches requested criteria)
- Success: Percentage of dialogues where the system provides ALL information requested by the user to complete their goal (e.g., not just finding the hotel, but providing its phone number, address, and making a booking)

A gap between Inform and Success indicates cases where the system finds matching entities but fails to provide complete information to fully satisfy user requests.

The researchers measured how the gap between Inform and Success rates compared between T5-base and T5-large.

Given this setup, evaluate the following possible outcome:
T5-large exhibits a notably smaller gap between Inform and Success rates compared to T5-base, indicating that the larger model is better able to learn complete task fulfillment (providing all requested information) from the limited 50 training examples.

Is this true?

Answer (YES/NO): YES